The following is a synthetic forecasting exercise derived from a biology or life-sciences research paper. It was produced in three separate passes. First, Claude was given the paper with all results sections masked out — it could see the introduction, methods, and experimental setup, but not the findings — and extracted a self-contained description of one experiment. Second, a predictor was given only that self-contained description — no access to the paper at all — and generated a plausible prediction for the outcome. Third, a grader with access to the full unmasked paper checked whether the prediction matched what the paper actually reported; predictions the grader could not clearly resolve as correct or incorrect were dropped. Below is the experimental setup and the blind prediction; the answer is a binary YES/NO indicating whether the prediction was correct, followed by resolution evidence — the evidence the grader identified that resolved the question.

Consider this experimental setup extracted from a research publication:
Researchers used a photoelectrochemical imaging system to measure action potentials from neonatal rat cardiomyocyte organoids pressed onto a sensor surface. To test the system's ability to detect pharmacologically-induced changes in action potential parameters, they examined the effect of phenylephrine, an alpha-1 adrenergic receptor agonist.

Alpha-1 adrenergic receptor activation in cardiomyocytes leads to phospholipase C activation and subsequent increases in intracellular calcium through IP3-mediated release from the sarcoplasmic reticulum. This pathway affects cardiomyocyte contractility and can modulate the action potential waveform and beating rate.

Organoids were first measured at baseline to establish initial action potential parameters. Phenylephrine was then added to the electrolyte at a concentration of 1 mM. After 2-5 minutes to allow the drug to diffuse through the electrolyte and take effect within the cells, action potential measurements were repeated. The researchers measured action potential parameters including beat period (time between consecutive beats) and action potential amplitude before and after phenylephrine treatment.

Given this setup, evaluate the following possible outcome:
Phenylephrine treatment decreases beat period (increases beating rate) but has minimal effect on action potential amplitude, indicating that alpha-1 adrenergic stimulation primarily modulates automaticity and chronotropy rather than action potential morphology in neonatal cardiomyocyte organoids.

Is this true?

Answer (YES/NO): NO